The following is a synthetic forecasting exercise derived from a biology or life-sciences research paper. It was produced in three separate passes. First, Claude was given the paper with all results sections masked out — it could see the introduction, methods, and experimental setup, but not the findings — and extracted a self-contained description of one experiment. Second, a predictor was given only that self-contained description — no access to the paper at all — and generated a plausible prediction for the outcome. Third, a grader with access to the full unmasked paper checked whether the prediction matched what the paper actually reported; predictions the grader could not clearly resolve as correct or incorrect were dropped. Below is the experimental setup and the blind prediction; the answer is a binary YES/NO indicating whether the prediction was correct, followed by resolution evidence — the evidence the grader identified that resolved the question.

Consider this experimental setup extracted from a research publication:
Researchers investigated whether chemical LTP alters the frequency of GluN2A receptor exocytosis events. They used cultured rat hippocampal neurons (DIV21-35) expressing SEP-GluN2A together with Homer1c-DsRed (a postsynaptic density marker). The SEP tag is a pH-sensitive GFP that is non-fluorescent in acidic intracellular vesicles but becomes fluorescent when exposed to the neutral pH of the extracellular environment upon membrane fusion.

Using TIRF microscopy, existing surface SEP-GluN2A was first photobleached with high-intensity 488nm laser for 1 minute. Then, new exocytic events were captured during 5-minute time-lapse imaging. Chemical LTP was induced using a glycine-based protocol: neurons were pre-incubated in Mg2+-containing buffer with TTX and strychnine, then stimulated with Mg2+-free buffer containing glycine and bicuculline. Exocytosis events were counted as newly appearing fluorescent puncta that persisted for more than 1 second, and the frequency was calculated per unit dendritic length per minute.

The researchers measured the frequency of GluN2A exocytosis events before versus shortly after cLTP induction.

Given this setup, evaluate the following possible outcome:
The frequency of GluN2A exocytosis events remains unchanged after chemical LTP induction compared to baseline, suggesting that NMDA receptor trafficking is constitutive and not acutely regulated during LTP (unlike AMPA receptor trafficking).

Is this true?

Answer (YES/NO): NO